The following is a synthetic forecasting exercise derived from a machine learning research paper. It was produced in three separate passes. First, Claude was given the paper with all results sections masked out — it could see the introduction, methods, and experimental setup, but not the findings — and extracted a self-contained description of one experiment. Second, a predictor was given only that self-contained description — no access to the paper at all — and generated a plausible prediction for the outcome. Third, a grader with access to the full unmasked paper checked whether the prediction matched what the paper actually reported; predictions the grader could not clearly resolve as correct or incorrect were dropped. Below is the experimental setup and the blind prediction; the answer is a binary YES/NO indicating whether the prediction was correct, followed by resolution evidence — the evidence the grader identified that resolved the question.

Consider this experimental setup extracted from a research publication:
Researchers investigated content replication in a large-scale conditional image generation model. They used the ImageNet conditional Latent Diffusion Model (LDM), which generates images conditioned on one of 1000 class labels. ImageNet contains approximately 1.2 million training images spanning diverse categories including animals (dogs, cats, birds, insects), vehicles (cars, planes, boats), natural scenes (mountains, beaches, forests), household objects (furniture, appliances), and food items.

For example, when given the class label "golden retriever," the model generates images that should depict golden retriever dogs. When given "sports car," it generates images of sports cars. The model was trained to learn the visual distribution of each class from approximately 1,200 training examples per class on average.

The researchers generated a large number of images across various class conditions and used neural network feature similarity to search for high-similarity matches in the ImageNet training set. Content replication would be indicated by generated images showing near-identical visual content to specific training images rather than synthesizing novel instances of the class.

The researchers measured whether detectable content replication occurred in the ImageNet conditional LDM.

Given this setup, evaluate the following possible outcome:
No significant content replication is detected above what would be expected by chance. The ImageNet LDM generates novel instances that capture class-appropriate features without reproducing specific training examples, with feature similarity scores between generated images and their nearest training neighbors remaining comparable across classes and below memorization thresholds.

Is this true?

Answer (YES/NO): YES